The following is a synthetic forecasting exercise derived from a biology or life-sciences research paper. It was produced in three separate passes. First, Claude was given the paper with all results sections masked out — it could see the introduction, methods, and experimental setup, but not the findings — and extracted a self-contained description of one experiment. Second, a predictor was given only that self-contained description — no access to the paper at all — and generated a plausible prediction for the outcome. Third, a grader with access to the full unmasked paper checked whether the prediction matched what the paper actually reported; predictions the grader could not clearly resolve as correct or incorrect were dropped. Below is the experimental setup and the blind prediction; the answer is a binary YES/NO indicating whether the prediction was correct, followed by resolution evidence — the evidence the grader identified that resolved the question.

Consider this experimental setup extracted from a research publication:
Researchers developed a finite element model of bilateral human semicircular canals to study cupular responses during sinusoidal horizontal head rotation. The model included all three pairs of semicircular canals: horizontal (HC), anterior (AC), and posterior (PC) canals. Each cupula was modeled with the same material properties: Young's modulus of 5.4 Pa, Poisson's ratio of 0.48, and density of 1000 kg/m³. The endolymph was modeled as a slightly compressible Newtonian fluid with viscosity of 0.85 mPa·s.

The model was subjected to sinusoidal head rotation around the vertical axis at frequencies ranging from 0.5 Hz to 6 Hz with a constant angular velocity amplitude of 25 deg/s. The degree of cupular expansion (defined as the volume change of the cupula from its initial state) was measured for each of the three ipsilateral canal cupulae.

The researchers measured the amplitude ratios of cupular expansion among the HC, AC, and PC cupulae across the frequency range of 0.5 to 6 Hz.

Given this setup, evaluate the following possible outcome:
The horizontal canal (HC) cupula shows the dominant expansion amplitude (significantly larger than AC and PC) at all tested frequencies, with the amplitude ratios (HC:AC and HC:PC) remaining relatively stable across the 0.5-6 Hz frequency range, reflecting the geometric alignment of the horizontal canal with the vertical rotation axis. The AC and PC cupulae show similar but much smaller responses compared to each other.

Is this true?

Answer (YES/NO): NO